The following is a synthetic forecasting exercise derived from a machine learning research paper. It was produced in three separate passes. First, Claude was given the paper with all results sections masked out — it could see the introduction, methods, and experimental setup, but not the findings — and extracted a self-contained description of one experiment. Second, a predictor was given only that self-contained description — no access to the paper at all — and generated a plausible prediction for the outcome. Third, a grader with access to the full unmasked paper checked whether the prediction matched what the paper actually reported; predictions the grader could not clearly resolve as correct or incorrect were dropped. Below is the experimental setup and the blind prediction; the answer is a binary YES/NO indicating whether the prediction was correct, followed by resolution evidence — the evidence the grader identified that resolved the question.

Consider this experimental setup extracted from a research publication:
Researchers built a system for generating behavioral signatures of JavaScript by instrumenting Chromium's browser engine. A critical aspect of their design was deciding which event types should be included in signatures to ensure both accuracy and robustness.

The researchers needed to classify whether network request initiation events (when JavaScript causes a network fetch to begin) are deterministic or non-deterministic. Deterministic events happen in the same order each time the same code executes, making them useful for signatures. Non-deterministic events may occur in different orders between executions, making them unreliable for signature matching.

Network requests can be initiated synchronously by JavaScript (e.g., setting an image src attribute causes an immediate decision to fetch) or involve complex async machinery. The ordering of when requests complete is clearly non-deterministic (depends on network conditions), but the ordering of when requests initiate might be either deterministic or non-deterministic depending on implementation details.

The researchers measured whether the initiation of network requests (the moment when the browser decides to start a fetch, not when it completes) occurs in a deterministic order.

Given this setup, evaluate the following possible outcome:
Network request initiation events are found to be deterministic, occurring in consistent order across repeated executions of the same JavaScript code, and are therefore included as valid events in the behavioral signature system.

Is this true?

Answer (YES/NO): NO